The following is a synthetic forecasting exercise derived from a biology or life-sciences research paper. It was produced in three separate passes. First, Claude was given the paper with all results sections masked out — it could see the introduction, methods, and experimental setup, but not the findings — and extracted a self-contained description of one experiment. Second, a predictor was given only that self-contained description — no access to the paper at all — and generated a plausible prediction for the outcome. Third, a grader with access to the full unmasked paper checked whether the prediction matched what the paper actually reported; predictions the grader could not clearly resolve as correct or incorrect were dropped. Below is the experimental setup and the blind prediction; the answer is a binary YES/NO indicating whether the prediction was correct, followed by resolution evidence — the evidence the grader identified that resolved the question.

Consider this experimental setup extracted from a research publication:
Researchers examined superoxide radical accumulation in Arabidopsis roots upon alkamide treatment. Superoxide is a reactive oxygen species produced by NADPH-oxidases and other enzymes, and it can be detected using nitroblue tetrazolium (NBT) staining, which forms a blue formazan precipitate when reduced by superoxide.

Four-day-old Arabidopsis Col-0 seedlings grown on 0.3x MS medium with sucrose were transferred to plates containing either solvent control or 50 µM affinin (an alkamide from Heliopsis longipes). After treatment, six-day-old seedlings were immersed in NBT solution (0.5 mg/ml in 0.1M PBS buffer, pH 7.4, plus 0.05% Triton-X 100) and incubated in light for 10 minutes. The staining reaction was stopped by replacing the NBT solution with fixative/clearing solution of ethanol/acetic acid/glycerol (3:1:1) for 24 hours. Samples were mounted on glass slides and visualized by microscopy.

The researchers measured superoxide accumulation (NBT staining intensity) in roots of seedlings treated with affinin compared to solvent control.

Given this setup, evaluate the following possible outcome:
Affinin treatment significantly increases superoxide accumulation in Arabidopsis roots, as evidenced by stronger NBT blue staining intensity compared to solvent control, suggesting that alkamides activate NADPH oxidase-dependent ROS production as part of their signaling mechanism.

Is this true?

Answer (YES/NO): NO